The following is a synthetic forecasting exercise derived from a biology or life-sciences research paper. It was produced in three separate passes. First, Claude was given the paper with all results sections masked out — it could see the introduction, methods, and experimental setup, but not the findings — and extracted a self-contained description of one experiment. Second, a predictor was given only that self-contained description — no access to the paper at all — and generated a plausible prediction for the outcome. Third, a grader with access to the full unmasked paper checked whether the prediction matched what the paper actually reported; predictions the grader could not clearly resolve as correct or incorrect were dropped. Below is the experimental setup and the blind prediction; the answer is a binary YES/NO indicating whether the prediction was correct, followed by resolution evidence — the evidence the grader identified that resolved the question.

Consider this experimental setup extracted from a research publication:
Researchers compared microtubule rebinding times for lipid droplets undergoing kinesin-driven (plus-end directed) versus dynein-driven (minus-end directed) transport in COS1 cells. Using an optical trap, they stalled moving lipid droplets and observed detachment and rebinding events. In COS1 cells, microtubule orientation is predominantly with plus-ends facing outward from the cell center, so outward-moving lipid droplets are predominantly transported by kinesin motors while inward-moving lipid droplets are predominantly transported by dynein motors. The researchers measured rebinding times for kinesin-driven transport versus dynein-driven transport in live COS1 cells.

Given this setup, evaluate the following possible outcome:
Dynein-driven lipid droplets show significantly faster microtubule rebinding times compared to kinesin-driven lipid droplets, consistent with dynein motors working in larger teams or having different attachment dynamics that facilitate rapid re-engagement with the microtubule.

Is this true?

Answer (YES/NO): NO